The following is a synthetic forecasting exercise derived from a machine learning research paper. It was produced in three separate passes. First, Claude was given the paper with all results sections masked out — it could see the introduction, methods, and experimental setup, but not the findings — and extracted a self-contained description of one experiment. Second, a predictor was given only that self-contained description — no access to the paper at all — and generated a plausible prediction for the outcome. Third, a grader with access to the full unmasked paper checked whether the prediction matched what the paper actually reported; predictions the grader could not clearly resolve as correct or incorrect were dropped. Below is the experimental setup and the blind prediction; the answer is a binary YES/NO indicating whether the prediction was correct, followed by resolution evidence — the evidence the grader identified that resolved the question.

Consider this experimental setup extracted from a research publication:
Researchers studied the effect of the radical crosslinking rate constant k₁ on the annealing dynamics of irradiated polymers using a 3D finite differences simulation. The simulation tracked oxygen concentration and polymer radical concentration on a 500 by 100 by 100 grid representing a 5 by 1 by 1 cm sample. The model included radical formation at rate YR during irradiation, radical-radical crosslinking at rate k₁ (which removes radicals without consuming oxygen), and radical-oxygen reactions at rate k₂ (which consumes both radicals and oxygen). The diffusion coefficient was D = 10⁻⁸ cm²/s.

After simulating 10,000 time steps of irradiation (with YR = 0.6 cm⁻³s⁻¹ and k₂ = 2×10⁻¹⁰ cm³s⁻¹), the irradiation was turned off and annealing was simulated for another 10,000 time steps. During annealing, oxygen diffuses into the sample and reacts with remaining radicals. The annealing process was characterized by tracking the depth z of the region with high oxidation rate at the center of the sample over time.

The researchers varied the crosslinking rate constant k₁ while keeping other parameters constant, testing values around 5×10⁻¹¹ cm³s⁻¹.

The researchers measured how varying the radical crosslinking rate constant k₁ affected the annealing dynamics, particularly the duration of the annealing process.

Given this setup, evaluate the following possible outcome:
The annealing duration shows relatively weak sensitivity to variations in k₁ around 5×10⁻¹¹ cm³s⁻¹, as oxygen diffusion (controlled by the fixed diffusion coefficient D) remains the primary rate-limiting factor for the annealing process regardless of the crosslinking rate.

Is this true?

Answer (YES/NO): NO